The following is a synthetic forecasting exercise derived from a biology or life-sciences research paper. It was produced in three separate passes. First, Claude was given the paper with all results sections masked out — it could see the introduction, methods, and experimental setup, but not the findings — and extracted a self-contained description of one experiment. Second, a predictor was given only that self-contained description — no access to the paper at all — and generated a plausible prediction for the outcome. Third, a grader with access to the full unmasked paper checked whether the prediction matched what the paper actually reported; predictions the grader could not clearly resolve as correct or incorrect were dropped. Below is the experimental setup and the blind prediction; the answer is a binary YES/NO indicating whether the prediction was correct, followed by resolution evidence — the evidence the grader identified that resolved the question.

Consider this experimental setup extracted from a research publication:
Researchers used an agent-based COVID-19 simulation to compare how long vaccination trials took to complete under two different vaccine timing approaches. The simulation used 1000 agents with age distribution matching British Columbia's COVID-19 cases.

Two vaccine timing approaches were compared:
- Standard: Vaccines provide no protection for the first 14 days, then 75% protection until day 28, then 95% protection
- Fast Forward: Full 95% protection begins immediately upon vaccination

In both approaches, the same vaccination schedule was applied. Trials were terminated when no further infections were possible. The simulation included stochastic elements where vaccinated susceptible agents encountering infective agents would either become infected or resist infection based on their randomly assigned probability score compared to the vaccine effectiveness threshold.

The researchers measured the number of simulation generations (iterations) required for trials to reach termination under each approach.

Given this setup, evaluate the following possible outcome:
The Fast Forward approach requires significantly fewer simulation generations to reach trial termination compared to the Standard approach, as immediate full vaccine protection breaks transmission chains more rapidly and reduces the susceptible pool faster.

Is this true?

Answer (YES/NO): NO